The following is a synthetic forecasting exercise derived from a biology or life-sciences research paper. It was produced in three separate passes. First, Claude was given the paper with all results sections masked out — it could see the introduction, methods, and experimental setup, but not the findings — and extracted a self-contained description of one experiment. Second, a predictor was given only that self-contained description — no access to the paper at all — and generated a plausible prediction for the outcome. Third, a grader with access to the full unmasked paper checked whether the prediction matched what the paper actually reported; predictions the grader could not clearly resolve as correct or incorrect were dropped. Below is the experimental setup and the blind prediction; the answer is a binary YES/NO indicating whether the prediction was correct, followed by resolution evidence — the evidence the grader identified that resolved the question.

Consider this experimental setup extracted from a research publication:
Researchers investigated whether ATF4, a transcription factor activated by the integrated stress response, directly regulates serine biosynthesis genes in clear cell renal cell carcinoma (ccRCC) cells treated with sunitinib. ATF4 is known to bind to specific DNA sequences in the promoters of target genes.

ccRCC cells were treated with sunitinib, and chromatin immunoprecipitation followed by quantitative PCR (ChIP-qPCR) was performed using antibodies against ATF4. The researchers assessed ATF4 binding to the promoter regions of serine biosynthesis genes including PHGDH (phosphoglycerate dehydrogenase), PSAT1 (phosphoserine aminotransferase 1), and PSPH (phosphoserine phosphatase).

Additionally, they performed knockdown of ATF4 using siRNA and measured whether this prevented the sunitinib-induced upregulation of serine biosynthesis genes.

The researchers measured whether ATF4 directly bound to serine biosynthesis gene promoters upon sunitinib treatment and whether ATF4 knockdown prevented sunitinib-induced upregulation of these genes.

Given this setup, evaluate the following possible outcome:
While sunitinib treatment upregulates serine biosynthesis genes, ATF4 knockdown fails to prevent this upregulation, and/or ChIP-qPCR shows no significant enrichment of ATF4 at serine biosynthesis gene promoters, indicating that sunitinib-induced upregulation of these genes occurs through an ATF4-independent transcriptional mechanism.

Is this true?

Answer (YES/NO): NO